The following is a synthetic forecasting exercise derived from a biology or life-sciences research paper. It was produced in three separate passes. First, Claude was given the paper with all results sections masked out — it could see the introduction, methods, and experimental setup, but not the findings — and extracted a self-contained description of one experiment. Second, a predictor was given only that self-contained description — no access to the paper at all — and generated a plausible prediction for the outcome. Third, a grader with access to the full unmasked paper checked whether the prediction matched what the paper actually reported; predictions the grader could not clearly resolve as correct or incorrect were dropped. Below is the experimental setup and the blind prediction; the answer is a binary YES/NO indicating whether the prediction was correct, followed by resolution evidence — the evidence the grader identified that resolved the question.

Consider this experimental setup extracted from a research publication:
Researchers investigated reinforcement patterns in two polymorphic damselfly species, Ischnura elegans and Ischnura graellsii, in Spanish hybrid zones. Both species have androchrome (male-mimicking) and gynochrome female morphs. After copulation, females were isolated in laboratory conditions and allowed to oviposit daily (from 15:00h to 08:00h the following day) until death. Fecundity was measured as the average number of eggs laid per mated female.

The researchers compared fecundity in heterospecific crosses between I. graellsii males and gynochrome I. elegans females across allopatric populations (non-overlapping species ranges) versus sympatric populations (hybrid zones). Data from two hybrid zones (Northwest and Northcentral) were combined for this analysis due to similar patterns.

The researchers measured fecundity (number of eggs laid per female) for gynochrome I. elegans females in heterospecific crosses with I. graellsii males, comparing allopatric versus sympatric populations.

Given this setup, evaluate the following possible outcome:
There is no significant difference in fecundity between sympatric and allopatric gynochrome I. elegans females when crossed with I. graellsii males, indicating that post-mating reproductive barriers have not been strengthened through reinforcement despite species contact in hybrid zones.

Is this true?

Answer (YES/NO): NO